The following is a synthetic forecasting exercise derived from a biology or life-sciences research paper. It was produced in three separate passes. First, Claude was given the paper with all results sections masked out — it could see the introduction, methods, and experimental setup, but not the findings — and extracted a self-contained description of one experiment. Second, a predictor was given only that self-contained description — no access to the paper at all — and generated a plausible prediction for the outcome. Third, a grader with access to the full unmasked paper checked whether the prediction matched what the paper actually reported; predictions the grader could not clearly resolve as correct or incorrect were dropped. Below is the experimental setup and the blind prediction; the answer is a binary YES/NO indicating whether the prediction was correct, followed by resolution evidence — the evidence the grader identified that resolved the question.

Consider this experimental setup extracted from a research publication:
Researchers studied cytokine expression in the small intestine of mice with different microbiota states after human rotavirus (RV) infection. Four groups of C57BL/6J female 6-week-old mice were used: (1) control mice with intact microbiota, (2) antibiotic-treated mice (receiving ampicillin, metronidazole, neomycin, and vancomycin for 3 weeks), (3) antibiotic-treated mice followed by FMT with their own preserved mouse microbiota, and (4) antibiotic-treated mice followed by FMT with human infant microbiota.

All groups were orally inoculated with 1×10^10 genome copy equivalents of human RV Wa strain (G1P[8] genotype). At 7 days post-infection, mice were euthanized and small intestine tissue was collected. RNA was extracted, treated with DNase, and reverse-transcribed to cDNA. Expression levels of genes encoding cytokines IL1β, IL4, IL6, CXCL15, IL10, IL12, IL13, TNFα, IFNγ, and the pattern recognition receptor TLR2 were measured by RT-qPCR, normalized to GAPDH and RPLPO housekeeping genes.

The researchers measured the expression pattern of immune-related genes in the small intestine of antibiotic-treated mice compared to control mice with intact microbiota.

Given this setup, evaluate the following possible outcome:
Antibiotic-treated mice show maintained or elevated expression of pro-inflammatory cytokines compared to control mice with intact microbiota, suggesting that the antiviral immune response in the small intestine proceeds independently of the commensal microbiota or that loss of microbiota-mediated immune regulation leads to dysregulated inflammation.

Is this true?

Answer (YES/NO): NO